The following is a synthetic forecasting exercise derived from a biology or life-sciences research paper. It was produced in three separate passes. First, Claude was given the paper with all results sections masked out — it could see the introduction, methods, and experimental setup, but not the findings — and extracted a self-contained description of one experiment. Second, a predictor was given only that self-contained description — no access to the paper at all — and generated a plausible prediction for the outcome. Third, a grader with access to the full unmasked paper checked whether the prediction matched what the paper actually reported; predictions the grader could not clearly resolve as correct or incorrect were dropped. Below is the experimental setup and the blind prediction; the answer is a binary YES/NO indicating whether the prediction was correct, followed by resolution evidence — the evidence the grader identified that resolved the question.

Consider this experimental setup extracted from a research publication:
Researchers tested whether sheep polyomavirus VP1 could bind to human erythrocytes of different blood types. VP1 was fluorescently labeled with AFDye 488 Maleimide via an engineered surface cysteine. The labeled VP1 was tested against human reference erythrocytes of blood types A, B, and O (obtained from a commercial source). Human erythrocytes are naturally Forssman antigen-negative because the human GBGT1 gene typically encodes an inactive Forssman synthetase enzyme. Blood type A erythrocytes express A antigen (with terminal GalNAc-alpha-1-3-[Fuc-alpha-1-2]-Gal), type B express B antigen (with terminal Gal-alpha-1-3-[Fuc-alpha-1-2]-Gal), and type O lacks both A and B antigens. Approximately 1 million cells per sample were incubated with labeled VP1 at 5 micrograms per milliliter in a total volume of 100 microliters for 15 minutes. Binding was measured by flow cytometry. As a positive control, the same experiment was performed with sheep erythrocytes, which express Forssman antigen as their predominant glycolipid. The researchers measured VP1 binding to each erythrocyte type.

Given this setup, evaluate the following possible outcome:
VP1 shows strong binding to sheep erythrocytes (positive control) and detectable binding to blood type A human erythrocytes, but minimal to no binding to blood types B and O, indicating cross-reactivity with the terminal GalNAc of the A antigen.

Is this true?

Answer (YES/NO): NO